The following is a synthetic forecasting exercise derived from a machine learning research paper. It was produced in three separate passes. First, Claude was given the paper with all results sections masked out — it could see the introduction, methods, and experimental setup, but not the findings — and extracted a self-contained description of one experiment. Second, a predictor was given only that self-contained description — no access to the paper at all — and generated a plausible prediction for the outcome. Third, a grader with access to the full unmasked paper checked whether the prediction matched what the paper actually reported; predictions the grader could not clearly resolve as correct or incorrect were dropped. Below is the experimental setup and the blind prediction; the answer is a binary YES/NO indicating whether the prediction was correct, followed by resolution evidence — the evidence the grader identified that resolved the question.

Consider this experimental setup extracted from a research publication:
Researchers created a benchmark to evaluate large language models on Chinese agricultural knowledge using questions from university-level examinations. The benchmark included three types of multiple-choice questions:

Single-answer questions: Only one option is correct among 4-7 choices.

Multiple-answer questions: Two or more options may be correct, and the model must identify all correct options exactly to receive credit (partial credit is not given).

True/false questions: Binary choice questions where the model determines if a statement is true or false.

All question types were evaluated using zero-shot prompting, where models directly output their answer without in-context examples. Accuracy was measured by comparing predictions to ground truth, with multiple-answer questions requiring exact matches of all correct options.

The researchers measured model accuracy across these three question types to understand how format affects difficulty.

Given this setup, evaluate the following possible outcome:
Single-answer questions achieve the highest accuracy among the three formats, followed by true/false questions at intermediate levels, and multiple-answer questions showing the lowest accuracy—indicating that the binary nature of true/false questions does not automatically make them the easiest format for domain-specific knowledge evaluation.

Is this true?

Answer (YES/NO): NO